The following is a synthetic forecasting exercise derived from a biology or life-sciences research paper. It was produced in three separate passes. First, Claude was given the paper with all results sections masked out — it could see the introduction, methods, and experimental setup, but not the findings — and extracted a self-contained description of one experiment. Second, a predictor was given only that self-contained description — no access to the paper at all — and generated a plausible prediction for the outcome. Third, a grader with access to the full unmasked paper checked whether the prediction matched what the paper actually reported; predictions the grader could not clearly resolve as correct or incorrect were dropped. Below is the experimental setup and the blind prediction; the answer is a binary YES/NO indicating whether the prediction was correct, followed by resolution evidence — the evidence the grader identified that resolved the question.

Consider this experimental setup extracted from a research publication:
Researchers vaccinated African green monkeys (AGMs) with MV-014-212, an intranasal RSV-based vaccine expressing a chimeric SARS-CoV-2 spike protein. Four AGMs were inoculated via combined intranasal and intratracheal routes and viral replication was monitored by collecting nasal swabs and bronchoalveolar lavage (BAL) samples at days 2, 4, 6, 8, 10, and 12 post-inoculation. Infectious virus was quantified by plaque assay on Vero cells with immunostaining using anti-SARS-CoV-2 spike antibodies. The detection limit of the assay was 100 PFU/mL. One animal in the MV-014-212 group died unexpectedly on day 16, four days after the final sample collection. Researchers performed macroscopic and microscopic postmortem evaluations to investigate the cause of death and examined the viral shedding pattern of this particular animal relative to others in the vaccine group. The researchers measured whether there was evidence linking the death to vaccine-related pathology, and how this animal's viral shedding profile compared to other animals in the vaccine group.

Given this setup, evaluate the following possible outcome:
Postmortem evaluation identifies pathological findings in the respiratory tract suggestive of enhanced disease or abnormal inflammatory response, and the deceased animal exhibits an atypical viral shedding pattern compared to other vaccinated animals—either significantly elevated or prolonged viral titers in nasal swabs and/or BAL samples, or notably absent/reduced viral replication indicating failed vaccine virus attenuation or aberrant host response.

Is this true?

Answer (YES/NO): NO